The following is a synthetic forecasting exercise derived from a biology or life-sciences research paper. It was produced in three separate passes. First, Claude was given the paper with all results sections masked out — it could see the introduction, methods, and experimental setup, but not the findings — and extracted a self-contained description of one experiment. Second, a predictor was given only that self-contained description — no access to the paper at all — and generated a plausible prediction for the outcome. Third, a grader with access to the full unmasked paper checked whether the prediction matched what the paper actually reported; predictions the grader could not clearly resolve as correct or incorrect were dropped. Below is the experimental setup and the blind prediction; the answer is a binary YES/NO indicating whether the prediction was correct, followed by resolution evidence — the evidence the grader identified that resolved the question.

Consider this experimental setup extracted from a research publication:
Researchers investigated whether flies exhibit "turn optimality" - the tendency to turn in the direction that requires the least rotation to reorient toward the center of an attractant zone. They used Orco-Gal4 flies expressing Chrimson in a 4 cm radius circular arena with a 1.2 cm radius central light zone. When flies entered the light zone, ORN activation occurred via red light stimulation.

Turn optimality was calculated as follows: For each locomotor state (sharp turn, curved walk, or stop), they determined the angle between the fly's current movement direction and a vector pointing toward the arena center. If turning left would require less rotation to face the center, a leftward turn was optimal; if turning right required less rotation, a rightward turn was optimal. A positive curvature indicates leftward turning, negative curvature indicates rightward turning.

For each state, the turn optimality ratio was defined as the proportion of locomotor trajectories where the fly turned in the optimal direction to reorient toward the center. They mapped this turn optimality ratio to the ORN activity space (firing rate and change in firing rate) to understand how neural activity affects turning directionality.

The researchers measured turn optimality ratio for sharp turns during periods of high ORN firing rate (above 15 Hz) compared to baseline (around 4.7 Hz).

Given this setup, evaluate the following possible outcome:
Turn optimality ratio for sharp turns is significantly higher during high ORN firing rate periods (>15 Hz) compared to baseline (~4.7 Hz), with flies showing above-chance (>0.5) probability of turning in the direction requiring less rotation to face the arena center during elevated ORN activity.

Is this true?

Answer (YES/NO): YES